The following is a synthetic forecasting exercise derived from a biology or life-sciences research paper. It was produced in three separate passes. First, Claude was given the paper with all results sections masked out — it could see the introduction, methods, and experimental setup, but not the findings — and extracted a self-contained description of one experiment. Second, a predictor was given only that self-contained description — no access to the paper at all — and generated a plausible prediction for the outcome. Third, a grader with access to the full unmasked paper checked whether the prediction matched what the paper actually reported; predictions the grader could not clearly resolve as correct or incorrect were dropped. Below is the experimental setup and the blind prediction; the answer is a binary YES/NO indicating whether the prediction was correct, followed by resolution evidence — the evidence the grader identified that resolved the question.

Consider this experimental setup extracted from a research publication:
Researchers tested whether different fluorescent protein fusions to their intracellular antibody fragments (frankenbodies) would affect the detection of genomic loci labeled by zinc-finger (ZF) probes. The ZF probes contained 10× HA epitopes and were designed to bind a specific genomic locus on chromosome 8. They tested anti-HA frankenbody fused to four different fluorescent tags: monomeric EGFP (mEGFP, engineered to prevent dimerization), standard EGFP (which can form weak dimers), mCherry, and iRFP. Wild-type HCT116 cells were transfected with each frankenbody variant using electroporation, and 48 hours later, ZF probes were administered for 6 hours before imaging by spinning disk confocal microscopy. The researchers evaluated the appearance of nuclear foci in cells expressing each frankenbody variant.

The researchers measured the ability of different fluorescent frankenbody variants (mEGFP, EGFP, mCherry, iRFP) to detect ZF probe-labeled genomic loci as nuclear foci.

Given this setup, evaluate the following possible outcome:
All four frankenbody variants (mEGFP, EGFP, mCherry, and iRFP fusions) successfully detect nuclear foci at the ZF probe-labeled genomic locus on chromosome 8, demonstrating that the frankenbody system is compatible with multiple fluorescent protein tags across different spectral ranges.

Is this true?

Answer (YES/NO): NO